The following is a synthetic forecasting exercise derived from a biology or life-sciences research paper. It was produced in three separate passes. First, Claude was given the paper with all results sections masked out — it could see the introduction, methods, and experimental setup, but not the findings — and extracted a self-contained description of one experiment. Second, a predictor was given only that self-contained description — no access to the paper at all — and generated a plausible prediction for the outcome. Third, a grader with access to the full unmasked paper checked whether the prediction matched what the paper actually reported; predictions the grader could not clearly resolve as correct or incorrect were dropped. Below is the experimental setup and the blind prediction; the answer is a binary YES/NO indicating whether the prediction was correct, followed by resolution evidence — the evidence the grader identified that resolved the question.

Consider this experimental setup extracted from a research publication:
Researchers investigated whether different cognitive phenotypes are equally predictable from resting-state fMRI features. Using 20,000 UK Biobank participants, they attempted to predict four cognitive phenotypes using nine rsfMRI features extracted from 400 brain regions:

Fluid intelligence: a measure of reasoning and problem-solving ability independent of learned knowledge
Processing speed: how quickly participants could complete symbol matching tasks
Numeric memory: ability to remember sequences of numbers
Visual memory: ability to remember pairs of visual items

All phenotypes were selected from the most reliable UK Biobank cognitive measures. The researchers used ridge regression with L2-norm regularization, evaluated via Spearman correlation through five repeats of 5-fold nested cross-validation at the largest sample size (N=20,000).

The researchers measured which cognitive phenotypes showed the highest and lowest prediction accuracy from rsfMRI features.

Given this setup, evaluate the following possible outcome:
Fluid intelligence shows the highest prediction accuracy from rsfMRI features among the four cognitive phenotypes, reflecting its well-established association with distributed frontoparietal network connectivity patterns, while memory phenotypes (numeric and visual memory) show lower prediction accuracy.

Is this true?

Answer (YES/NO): YES